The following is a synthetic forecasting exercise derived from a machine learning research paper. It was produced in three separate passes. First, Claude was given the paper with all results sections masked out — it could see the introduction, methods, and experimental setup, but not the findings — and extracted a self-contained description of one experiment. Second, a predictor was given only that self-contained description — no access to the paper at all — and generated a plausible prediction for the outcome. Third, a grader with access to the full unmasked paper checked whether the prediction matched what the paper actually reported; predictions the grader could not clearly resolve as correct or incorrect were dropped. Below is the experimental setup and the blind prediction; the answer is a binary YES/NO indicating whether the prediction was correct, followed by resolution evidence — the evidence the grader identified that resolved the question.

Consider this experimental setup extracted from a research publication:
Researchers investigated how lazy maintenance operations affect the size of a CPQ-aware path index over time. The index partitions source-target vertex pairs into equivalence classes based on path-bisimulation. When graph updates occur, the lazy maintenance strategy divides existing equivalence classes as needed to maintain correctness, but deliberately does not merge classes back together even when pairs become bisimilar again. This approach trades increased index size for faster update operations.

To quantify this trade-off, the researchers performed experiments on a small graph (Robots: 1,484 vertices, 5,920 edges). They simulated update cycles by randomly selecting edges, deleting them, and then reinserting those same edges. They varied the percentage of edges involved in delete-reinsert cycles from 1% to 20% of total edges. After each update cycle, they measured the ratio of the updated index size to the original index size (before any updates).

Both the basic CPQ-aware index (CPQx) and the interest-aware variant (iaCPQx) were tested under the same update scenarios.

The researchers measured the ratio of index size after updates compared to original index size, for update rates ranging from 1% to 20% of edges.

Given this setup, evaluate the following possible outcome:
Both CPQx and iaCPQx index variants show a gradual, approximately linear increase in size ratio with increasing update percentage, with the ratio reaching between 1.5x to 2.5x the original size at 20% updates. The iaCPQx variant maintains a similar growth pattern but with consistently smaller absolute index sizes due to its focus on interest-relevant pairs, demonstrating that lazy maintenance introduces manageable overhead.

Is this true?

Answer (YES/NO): NO